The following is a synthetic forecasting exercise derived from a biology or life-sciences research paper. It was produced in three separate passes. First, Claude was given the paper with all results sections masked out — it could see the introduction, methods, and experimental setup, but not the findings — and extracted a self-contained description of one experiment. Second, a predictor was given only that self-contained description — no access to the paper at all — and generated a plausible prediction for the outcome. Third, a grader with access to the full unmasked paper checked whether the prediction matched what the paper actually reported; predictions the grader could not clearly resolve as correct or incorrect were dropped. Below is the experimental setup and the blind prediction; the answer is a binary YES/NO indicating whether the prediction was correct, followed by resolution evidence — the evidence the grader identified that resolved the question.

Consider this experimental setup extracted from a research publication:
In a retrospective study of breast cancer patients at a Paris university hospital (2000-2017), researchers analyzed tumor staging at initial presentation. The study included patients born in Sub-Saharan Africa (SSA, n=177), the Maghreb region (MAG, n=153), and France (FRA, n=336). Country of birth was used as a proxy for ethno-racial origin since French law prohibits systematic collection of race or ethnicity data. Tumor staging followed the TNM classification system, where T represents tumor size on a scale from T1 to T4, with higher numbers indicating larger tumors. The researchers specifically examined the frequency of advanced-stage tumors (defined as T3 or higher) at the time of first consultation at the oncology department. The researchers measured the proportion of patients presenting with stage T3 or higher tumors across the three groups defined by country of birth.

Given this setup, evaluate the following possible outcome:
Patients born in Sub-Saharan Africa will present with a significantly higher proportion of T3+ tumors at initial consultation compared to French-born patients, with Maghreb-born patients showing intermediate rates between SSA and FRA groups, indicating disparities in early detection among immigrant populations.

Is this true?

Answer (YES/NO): NO